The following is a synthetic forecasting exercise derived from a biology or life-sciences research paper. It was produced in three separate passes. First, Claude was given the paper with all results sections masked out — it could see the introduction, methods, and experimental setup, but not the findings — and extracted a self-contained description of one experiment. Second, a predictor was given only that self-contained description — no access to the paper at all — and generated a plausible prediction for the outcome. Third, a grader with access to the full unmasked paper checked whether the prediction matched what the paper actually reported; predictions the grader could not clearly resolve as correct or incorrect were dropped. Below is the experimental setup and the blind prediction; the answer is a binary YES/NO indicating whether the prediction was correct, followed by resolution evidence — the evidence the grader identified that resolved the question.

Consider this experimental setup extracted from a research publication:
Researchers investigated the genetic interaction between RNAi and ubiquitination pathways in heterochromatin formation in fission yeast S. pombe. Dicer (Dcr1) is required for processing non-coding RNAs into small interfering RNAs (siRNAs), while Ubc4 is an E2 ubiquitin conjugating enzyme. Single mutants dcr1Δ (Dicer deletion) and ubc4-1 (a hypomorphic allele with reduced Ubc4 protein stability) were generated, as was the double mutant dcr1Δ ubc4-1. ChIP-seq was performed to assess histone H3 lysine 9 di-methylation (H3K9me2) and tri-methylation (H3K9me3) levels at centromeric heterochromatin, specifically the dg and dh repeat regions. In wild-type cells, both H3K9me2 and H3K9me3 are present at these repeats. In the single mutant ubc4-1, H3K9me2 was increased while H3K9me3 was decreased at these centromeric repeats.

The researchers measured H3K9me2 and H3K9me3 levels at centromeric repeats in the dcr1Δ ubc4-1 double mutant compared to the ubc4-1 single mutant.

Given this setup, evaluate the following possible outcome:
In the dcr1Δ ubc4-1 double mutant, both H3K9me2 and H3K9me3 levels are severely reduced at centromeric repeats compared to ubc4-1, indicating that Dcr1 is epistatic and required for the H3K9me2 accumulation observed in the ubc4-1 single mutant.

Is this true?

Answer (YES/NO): YES